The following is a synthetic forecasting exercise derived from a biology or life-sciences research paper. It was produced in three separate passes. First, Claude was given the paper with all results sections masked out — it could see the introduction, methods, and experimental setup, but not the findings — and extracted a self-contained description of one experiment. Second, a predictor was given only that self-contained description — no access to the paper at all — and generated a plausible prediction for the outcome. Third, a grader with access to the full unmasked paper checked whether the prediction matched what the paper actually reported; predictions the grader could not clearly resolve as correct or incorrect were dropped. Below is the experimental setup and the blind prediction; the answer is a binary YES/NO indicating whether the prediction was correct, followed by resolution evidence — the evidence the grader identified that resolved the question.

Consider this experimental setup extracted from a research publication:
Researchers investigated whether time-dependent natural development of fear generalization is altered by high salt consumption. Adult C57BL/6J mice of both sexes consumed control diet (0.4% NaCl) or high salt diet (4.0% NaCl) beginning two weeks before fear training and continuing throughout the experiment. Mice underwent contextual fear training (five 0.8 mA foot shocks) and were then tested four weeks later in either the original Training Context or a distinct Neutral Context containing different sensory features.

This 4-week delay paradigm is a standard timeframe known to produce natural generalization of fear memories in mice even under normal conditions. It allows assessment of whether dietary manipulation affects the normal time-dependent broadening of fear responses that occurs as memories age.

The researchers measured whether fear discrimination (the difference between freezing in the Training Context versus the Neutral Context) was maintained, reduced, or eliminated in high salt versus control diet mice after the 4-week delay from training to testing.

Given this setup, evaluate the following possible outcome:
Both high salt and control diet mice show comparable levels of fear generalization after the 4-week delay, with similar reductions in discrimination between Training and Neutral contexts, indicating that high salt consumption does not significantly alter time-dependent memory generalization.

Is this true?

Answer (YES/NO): NO